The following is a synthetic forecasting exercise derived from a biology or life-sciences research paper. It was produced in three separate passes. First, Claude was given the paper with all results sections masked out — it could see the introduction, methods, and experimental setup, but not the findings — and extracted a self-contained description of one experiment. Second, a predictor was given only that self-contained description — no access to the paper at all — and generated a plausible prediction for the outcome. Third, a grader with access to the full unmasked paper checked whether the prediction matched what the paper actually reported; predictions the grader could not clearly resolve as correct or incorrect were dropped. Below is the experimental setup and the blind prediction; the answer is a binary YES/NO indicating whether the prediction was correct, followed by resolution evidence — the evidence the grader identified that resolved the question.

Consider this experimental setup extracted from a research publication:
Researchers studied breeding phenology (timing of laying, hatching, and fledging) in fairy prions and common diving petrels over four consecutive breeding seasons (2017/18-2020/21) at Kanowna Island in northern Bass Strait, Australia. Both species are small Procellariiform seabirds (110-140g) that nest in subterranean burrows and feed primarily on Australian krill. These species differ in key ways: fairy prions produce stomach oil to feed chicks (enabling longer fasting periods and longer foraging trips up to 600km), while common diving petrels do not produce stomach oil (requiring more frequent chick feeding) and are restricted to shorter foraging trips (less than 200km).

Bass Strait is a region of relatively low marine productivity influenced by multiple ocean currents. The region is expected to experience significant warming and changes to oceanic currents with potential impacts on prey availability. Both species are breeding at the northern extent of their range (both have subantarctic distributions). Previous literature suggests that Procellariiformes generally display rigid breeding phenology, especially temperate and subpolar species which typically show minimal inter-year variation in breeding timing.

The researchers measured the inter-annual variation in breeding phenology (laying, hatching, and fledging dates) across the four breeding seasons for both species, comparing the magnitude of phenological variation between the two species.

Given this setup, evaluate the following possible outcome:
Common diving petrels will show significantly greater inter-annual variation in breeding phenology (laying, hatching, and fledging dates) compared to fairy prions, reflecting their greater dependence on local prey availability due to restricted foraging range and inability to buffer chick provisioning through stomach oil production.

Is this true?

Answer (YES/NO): YES